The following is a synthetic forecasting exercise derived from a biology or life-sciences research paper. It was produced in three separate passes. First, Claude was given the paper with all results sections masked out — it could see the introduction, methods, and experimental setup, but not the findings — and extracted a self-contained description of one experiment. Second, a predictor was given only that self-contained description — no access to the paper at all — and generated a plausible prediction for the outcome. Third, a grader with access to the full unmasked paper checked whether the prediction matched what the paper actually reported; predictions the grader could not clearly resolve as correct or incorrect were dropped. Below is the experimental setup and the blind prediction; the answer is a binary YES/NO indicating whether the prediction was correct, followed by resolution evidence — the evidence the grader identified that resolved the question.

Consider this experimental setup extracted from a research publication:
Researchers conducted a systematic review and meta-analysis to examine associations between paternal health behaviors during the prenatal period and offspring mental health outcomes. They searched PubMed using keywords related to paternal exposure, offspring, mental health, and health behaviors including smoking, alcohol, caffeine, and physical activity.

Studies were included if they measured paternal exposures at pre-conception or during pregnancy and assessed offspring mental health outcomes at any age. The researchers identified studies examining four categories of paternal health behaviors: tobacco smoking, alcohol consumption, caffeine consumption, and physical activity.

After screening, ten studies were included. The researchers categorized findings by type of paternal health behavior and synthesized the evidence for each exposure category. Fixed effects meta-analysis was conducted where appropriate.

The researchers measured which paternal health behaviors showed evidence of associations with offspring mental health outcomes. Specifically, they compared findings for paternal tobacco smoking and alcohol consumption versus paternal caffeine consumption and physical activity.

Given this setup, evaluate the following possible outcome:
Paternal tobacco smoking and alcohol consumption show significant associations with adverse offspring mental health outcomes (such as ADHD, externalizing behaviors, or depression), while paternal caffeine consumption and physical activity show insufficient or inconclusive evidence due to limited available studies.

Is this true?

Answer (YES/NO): NO